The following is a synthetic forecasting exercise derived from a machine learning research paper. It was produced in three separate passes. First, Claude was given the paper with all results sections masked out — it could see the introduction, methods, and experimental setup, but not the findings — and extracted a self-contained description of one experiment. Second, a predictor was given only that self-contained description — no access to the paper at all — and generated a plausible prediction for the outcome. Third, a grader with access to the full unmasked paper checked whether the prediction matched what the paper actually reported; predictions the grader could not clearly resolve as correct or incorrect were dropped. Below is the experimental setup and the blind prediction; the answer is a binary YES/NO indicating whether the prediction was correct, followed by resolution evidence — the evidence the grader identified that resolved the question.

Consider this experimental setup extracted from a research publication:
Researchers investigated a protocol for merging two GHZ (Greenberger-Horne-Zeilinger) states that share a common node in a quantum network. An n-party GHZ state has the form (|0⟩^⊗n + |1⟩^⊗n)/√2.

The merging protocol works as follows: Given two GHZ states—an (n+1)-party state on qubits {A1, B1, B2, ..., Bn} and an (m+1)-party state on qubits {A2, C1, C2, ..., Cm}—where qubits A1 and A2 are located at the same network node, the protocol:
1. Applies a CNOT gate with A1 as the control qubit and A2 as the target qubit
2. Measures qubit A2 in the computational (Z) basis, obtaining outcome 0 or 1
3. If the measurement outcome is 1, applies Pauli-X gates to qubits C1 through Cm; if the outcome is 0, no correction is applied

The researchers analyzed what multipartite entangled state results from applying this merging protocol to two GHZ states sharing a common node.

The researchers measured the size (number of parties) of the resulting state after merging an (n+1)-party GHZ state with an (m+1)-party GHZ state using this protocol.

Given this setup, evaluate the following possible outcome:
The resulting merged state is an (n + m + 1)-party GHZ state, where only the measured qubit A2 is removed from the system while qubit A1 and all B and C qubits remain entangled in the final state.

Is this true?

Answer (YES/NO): YES